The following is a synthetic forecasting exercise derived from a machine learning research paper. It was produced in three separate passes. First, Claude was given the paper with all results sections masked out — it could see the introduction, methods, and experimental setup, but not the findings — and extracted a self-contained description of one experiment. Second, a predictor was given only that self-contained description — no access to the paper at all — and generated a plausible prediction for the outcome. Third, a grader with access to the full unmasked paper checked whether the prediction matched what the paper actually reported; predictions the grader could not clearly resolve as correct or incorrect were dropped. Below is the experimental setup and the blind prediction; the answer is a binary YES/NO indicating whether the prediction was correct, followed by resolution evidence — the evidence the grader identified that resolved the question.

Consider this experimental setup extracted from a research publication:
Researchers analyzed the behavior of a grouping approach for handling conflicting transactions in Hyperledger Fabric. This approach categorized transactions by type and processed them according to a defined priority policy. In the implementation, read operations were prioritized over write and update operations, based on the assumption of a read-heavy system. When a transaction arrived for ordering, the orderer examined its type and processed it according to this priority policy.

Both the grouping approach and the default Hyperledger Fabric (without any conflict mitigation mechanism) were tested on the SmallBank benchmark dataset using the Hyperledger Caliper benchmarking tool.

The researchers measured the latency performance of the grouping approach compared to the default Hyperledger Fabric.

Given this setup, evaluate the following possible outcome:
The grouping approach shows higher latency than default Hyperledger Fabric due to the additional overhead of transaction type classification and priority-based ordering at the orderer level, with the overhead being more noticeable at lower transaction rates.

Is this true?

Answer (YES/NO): NO